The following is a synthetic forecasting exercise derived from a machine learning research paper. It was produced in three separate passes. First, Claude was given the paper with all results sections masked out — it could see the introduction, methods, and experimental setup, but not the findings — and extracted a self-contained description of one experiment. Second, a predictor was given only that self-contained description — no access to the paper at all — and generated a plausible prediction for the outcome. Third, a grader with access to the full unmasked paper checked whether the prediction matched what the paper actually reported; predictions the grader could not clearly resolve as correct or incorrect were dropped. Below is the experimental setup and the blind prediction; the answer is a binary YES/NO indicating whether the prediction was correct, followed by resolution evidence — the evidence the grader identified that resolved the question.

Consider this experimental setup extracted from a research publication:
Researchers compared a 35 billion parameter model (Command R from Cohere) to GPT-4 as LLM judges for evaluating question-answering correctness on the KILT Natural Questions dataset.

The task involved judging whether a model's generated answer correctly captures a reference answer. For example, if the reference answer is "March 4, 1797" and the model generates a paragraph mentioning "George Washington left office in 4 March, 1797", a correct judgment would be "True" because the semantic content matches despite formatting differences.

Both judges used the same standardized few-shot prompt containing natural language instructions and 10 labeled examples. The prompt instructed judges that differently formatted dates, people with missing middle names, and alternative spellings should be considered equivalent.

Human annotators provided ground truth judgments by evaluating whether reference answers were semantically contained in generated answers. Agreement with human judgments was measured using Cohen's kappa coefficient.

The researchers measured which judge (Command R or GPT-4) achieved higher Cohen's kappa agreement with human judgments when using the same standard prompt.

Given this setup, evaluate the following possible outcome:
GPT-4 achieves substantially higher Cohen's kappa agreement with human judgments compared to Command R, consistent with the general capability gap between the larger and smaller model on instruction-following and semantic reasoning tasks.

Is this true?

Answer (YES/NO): NO